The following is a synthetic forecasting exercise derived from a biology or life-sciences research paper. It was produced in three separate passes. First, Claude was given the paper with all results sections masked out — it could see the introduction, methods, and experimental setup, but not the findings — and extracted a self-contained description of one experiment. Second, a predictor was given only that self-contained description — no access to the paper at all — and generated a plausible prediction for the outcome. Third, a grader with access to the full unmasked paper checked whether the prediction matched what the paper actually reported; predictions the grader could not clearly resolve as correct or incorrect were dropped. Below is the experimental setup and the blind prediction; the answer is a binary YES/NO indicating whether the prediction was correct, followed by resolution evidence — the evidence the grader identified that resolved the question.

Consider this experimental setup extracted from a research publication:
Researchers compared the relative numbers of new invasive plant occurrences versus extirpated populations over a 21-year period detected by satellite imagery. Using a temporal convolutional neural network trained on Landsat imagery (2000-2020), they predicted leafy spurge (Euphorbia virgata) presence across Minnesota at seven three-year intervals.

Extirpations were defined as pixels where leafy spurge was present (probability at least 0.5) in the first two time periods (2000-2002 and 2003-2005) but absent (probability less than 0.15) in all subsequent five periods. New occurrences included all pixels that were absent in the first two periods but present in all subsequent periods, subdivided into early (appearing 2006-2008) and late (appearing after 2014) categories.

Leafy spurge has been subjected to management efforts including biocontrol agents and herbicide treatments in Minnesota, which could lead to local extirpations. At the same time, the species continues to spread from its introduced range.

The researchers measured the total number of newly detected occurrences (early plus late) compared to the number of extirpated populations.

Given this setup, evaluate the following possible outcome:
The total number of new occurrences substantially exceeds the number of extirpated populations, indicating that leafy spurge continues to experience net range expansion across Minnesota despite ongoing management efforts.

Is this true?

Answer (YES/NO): YES